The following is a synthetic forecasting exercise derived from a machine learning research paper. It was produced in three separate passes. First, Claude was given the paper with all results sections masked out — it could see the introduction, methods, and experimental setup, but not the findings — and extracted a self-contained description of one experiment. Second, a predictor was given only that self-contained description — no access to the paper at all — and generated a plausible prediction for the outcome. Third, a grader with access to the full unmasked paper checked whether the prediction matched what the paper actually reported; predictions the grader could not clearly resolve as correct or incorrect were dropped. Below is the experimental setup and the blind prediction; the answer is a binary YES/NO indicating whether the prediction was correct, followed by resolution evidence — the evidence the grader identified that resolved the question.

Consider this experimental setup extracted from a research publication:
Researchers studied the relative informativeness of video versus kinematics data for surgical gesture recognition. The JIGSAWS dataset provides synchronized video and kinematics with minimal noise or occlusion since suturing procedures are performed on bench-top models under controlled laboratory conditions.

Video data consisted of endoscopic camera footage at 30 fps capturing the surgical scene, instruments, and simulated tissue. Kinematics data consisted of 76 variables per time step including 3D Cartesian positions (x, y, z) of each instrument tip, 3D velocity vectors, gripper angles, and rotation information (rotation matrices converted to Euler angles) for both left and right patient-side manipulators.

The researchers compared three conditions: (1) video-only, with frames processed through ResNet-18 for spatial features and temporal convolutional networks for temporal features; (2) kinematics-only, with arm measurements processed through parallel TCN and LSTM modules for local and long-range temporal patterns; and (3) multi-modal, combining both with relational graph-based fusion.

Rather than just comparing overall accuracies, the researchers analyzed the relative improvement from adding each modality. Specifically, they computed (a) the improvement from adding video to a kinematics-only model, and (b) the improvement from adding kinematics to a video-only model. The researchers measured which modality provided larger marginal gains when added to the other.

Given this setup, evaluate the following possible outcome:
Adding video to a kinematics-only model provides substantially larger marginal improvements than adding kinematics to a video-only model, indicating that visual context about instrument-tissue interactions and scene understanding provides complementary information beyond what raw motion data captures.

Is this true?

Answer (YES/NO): NO